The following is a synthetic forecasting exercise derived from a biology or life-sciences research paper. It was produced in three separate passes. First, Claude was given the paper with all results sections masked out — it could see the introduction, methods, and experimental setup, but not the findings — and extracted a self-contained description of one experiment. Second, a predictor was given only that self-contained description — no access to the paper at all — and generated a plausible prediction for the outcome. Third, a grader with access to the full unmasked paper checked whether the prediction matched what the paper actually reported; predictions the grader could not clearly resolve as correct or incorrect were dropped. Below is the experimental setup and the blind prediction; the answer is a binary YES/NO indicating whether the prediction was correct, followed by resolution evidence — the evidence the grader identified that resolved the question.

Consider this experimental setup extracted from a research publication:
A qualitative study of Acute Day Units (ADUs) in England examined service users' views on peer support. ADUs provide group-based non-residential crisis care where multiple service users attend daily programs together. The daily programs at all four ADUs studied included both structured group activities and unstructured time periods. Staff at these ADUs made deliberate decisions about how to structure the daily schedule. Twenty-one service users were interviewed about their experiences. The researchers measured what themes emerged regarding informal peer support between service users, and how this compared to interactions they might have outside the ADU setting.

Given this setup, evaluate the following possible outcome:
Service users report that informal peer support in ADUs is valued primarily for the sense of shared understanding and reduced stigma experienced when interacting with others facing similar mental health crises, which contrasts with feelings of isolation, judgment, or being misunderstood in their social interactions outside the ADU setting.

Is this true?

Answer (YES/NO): YES